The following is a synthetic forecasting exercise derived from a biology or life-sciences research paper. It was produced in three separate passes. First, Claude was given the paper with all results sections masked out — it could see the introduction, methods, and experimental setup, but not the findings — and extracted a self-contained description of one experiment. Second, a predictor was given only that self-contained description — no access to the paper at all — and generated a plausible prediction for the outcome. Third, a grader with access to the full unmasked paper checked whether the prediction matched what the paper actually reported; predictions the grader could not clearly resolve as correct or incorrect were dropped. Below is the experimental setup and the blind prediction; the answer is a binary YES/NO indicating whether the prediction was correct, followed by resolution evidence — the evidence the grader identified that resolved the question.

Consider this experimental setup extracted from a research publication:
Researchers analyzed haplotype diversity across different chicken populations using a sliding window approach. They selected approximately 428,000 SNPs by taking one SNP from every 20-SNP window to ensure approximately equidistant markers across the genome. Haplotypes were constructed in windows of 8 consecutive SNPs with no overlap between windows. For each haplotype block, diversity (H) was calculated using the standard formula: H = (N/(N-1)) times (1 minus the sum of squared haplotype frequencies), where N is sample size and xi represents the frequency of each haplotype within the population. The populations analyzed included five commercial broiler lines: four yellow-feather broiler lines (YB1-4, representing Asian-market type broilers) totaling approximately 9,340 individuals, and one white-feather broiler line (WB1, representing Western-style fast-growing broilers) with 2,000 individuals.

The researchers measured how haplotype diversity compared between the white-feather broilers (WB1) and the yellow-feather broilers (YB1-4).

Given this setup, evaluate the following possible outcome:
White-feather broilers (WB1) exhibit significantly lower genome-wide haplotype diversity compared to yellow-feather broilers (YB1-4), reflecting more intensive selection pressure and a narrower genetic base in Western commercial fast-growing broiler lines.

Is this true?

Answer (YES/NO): YES